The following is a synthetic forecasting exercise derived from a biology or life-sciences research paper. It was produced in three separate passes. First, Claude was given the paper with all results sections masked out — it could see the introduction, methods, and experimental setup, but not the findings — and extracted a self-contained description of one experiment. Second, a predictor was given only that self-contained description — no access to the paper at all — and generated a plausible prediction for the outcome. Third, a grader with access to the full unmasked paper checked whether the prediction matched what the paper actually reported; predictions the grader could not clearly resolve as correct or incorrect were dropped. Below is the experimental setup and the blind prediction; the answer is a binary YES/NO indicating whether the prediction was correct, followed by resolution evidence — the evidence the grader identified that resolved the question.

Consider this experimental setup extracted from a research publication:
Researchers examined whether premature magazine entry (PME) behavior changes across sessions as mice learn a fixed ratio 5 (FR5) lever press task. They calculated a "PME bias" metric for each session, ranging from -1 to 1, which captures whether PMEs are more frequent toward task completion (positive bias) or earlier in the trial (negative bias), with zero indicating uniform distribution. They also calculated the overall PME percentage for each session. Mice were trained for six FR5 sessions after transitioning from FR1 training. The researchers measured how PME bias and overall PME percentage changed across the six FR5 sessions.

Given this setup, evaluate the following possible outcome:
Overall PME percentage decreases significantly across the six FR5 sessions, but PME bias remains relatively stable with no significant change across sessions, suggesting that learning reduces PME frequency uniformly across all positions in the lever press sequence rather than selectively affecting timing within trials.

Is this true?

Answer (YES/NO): NO